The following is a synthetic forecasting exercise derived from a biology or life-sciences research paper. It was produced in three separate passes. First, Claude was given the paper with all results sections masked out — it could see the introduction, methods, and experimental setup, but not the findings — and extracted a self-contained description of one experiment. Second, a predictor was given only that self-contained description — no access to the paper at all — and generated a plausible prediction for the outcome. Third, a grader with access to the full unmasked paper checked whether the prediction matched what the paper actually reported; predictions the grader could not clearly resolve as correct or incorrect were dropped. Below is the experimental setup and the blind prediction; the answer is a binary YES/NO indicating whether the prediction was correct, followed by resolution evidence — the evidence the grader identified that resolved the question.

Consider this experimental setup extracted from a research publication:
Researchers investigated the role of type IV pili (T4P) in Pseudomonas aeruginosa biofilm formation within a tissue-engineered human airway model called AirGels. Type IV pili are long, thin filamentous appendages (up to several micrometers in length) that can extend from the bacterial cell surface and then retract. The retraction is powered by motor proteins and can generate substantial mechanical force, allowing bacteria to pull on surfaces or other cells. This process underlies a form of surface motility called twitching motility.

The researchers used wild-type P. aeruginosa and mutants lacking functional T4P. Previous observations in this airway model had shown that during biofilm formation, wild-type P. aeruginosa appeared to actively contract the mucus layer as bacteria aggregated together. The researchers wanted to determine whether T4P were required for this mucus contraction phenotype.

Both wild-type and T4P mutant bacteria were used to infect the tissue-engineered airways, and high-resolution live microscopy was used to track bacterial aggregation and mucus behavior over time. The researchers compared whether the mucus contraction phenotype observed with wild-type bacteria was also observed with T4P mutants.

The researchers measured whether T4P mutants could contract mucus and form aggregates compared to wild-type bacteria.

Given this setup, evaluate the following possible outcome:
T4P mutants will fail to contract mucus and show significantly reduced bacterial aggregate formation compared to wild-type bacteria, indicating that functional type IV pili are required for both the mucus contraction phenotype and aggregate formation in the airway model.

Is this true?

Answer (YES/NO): YES